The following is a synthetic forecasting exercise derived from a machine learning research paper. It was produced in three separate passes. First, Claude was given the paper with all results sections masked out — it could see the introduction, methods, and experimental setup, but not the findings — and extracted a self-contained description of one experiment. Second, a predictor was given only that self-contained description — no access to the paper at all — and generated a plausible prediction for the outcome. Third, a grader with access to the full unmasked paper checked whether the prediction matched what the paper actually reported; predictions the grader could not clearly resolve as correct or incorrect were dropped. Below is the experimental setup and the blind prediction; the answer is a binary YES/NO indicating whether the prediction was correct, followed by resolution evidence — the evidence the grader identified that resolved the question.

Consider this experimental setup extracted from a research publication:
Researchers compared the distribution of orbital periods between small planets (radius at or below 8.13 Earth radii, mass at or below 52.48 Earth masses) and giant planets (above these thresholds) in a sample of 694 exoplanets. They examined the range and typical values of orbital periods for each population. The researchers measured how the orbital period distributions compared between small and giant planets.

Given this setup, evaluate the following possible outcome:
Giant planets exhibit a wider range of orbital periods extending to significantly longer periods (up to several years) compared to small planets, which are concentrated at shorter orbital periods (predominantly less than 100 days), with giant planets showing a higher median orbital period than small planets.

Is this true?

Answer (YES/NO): NO